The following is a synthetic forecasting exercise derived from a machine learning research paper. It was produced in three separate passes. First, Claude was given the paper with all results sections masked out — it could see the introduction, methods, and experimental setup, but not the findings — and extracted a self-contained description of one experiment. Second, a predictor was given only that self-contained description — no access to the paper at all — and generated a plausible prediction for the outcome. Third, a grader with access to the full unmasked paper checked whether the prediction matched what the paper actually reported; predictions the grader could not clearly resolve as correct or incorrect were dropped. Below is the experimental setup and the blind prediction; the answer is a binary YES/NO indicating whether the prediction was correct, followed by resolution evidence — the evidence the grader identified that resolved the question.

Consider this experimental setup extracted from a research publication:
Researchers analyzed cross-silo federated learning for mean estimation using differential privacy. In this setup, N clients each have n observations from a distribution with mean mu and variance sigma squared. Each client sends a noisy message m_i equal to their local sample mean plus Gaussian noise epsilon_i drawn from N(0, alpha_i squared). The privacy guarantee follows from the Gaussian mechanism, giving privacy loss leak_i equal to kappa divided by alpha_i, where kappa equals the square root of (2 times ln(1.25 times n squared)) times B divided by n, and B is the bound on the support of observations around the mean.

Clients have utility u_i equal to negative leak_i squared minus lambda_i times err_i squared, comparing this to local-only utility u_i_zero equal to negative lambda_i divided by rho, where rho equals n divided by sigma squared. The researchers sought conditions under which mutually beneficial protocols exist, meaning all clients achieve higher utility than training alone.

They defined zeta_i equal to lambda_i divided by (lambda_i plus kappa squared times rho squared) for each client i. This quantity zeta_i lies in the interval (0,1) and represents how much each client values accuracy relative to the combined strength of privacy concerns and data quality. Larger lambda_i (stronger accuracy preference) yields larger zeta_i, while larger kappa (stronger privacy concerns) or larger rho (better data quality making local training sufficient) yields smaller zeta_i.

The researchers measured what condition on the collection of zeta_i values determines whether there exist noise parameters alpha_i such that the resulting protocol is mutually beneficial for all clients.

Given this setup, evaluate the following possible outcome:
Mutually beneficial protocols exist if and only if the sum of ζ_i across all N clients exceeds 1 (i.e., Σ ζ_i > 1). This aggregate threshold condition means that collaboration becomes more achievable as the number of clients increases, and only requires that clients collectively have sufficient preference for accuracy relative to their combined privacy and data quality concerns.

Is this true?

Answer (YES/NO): YES